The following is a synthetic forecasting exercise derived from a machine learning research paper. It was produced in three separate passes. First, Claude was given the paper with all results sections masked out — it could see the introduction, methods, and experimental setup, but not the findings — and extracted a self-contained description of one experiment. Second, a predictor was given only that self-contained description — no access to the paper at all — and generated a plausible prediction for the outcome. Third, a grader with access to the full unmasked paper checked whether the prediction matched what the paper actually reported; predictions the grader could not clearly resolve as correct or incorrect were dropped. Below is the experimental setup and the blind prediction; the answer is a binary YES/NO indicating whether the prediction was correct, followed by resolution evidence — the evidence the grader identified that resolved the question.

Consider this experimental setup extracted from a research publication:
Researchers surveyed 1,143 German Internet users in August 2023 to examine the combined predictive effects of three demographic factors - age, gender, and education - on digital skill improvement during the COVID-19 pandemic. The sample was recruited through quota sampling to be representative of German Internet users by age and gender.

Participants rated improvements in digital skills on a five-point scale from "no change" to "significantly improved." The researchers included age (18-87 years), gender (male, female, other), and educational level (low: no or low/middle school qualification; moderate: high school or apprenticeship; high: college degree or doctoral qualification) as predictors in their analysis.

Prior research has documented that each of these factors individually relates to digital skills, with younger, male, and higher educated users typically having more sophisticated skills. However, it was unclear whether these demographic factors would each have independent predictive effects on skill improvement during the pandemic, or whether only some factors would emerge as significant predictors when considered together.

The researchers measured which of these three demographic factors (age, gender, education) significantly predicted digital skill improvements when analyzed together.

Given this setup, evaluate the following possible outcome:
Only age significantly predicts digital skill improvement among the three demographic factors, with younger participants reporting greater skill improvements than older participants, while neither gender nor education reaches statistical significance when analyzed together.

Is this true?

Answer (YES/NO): NO